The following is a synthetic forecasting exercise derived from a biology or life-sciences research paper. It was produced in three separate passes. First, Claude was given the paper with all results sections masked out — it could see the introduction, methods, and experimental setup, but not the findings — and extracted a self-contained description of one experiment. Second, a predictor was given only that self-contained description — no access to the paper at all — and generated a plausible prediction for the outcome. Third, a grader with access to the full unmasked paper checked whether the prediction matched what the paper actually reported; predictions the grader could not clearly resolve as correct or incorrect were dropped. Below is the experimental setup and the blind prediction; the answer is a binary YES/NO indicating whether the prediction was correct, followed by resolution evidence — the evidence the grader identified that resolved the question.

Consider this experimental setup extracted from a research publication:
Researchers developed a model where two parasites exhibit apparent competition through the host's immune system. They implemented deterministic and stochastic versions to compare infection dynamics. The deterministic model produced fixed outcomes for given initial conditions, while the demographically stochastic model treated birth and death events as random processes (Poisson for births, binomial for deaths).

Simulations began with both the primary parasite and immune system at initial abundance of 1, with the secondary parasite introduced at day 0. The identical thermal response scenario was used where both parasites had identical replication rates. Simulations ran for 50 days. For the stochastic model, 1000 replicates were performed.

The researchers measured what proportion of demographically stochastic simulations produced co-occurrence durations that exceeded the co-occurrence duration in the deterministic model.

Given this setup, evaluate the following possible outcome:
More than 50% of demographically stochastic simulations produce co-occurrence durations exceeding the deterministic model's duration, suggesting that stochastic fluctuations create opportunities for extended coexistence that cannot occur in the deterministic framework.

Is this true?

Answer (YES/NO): NO